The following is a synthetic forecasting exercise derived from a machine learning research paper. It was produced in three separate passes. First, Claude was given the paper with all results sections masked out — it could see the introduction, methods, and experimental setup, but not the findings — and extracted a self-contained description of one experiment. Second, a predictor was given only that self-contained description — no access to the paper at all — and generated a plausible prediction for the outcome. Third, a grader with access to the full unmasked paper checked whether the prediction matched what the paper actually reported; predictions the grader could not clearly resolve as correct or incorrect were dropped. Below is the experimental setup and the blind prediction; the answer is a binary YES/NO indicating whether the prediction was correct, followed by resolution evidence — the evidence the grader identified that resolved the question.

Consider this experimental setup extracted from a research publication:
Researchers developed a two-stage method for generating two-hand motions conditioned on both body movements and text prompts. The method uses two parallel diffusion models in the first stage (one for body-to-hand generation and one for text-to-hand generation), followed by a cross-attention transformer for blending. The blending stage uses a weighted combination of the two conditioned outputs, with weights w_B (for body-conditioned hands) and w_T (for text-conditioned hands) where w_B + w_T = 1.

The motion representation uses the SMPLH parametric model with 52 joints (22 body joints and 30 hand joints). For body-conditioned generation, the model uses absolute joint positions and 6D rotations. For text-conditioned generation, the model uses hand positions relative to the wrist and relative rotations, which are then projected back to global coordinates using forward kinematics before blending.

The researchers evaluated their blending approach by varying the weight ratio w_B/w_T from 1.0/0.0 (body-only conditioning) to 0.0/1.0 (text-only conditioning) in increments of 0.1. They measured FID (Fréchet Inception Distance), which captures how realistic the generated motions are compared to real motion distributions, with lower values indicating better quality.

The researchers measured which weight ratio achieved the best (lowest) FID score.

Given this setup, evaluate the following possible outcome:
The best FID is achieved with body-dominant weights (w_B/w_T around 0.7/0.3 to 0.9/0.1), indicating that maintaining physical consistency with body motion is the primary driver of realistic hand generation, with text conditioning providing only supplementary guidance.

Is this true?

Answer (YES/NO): YES